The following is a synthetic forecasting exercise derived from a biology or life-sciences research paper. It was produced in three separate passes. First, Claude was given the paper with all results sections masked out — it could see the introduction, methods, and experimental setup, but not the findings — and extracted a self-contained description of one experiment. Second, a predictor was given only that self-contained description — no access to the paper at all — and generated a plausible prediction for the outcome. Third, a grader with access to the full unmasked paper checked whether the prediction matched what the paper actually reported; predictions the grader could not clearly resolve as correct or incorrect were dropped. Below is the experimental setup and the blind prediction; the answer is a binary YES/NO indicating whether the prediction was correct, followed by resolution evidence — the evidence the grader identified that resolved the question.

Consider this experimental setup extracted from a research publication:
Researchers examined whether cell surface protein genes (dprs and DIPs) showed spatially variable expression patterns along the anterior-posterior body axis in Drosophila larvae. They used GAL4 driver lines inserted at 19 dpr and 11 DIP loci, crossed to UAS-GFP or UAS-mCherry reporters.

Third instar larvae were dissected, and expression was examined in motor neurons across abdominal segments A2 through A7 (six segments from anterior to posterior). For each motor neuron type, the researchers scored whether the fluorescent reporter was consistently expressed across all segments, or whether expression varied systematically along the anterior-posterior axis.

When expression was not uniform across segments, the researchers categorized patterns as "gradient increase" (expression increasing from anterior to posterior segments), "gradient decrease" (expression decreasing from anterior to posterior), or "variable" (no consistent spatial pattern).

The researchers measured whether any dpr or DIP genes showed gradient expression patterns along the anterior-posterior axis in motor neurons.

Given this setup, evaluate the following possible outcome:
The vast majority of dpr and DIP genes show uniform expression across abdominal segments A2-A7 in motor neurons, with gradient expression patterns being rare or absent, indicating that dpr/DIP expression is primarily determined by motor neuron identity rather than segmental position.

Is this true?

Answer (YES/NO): NO